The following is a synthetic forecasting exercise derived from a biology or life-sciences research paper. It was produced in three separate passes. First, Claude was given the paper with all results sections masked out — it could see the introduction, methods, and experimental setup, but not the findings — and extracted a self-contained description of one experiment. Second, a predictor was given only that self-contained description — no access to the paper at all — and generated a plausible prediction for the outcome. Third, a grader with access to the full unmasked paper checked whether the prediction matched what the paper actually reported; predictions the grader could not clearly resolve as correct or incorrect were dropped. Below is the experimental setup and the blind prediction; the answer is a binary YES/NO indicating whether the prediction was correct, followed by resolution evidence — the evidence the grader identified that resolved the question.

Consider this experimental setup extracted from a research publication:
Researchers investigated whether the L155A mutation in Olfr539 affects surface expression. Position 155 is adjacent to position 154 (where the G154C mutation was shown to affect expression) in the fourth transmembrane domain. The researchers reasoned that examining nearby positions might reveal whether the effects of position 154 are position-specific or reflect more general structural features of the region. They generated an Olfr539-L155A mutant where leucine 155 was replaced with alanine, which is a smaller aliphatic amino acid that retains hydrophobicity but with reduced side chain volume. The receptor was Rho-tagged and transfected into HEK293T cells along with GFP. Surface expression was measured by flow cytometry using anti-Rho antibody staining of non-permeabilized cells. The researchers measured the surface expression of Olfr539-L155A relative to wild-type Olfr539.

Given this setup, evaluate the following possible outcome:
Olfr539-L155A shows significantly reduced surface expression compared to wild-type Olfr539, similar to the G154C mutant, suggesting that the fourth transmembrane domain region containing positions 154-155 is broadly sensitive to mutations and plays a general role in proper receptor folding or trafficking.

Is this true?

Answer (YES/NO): NO